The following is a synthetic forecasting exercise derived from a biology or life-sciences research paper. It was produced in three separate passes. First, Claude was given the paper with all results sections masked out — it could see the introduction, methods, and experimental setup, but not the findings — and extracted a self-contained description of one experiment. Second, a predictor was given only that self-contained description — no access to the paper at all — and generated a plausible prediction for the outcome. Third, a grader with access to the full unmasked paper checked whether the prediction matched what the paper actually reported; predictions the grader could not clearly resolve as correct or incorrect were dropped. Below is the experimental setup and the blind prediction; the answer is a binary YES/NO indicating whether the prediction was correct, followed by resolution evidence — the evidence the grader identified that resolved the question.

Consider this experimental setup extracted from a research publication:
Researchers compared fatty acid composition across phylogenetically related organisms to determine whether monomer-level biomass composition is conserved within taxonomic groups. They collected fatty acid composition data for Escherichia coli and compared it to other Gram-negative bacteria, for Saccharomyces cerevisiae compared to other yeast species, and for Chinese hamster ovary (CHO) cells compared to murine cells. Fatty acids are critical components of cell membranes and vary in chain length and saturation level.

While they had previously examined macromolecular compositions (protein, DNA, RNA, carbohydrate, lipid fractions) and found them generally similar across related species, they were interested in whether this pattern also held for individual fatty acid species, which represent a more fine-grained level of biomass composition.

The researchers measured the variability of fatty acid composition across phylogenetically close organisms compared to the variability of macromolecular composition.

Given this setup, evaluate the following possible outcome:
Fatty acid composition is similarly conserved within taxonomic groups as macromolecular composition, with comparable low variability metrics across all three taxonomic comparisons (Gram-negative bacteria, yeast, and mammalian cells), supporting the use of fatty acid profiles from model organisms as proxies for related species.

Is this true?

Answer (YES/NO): NO